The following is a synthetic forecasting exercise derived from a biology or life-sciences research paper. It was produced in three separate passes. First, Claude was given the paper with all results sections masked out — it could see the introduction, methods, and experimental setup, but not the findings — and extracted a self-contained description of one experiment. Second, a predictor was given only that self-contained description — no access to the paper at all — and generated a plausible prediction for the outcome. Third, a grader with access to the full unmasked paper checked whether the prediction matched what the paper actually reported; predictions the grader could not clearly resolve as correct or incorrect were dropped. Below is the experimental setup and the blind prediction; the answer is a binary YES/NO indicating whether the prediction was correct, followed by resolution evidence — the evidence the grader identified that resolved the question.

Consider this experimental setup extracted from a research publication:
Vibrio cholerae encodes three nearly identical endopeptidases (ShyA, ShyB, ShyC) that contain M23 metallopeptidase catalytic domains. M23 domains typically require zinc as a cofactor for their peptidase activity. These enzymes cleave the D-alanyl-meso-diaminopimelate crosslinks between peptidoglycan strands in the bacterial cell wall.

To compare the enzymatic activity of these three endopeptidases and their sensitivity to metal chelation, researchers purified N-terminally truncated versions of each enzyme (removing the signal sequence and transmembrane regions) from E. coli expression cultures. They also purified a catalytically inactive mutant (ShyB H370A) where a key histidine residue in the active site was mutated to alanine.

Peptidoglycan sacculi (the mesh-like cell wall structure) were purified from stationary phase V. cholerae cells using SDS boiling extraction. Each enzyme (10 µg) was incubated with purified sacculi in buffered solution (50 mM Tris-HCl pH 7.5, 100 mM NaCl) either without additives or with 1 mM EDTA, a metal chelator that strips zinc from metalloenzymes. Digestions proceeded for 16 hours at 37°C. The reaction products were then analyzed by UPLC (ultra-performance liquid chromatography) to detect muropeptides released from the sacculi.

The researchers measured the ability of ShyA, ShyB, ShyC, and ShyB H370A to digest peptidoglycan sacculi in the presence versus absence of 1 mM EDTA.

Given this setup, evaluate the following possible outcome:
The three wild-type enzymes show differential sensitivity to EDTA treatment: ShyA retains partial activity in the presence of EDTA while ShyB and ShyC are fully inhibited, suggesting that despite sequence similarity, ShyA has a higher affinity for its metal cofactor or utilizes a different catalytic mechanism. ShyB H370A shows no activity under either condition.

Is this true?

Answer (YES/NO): NO